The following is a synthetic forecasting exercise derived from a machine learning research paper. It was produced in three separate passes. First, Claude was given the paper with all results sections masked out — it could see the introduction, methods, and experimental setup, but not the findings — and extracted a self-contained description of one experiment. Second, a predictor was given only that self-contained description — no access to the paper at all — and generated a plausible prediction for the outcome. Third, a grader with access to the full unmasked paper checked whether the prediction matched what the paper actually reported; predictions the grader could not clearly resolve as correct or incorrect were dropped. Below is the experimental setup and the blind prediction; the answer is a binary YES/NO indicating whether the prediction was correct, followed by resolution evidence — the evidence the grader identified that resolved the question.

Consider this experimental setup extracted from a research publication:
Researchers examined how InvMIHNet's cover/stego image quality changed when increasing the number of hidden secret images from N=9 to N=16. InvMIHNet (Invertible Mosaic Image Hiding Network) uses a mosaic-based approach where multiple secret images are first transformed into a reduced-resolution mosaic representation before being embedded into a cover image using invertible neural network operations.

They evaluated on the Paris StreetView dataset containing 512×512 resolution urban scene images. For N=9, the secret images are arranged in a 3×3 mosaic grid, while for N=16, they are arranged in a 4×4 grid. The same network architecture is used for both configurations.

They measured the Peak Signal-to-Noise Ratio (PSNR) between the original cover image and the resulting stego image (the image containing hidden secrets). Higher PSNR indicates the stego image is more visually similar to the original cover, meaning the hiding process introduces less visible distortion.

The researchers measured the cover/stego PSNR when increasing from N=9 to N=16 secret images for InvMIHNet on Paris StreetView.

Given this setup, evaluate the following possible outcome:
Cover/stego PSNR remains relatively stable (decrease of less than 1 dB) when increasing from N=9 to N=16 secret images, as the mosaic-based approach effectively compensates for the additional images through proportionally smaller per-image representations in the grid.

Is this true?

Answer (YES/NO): NO